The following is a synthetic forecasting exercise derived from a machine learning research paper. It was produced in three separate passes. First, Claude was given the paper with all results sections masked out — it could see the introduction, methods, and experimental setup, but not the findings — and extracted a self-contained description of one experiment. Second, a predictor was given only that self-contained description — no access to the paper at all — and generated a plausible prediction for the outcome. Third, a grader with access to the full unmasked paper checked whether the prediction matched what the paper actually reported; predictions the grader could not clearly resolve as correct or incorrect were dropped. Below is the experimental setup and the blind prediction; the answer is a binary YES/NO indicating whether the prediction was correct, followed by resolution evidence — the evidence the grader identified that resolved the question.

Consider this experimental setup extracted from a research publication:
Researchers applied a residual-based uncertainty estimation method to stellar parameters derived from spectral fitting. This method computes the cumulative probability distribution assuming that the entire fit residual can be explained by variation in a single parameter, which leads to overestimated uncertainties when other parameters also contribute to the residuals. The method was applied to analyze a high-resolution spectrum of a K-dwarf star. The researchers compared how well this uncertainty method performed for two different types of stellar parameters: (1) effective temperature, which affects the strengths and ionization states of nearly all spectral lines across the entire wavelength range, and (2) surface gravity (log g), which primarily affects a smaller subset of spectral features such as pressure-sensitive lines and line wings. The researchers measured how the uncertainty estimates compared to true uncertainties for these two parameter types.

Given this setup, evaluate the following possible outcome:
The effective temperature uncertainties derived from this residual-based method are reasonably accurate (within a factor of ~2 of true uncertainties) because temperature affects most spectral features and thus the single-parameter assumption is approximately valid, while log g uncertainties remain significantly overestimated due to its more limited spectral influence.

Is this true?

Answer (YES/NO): NO